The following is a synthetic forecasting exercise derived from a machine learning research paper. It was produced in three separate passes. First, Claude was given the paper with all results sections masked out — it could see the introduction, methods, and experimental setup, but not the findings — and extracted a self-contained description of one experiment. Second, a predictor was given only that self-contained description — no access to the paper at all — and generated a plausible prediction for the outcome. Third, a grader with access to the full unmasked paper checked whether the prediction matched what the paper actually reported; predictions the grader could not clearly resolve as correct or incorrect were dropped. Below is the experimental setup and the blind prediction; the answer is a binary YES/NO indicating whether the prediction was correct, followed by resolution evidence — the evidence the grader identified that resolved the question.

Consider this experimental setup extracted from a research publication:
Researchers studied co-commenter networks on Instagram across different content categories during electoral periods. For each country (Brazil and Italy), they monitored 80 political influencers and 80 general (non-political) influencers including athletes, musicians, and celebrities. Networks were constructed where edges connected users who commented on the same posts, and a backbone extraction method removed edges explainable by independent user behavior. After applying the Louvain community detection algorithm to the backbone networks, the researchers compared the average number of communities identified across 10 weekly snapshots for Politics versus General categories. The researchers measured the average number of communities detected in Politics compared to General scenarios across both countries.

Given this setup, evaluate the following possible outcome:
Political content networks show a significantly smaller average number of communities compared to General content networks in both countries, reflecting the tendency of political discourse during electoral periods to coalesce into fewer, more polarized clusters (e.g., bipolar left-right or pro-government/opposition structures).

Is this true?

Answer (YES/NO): YES